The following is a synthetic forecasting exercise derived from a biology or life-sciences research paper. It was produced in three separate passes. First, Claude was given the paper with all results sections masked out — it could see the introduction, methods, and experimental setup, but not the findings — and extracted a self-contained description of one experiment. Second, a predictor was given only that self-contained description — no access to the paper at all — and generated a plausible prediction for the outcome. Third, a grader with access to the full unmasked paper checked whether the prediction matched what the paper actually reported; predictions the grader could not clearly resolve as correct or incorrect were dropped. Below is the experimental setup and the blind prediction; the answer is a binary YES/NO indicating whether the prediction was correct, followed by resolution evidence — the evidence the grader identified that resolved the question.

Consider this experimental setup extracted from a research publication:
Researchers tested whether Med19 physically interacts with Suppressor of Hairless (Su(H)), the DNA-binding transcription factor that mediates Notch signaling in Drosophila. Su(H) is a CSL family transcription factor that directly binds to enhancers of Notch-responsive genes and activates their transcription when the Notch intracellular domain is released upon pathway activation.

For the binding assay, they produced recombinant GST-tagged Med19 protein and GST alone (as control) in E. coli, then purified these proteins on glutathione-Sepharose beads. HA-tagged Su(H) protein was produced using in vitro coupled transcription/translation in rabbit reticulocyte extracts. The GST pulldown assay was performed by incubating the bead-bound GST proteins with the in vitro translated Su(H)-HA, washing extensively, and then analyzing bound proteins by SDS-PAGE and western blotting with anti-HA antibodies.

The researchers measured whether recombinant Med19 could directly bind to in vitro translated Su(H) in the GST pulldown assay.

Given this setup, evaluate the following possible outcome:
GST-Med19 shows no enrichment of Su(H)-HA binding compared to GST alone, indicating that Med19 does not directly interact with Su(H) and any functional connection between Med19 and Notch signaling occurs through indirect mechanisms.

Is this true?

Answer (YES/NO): NO